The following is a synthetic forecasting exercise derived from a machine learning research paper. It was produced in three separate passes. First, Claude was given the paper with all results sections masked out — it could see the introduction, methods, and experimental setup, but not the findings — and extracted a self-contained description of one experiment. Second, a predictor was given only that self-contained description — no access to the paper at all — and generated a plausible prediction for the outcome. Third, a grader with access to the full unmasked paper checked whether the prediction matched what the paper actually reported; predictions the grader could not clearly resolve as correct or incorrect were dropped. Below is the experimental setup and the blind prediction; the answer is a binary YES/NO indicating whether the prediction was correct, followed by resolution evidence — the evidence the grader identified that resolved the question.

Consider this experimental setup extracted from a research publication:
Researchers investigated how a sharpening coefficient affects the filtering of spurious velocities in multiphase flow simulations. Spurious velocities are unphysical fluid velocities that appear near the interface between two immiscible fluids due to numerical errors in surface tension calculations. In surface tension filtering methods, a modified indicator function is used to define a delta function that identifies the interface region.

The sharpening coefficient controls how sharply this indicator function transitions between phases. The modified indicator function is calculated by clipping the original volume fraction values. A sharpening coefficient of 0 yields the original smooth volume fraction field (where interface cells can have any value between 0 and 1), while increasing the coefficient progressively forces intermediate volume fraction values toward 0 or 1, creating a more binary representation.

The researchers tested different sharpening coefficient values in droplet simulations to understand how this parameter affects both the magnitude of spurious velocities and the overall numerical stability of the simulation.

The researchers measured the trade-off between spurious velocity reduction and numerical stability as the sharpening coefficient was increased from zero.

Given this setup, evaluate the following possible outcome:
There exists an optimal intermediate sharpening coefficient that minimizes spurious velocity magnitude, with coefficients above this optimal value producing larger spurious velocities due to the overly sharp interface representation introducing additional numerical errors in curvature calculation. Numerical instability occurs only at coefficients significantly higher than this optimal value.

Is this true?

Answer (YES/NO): NO